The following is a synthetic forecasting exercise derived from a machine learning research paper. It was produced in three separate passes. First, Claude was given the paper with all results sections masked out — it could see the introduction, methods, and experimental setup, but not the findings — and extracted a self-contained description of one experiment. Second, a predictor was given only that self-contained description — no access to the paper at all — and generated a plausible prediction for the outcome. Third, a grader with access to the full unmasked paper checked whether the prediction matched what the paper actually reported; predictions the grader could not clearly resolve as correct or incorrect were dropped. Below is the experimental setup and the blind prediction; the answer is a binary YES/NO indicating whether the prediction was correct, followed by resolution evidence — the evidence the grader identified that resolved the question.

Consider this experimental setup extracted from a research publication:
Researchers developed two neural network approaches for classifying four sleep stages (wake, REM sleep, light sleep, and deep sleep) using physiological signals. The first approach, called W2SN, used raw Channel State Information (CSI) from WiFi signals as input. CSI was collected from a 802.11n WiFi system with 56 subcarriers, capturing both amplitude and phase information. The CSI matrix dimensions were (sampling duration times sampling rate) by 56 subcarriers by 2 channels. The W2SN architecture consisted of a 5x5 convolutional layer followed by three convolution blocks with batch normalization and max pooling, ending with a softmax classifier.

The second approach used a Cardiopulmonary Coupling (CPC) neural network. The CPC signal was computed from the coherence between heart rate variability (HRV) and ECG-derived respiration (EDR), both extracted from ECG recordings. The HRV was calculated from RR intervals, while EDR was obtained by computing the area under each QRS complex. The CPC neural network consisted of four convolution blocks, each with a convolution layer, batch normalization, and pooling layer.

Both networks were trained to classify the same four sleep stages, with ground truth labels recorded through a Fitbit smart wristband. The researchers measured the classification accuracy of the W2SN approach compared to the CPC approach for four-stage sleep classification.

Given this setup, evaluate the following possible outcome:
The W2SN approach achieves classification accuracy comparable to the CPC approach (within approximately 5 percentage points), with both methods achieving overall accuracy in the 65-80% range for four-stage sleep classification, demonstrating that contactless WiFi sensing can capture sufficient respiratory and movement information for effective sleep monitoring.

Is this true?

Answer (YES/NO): NO